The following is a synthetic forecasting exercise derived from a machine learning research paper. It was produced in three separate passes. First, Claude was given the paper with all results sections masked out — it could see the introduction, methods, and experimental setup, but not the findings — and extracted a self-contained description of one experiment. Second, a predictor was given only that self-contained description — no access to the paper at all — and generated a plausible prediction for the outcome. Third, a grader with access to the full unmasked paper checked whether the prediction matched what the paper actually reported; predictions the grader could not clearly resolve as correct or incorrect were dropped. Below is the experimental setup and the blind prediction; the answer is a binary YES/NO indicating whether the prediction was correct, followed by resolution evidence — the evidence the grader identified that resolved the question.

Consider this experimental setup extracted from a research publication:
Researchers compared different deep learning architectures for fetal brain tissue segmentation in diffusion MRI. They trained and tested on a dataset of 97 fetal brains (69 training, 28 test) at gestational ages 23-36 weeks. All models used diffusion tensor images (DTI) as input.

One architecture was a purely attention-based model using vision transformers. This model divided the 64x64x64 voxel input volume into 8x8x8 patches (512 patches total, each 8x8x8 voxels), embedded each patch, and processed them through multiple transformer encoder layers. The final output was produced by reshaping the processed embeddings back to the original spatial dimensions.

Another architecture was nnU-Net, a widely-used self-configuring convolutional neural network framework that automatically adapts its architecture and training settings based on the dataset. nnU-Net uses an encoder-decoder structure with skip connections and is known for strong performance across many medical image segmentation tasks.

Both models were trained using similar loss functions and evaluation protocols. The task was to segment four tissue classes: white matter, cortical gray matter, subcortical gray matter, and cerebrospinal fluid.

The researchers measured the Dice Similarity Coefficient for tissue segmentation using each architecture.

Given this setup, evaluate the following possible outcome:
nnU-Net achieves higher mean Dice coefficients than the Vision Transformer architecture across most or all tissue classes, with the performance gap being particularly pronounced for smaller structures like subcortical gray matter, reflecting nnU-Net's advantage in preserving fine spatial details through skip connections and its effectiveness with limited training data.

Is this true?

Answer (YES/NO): NO